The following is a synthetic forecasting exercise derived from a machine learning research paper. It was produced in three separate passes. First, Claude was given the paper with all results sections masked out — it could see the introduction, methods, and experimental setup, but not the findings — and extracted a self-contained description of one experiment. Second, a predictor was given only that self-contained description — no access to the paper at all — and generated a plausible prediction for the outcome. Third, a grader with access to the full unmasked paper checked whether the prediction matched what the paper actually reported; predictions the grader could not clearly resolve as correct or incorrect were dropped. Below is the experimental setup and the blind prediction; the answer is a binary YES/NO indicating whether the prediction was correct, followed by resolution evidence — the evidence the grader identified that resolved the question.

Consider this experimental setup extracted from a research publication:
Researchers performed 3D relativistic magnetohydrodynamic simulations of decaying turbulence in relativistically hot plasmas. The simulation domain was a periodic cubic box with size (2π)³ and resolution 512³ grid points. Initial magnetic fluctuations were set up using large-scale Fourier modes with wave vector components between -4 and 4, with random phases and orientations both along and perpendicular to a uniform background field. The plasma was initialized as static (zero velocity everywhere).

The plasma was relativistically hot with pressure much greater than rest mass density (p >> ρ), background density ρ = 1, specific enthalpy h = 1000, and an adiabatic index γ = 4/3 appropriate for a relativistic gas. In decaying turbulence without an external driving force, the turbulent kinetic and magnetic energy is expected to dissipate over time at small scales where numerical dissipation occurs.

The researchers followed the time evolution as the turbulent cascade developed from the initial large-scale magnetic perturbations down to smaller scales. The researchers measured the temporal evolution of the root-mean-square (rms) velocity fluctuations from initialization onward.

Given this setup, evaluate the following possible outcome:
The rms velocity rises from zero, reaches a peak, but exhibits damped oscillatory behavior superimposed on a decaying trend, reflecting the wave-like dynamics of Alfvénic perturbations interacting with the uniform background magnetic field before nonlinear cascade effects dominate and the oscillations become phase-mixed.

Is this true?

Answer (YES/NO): NO